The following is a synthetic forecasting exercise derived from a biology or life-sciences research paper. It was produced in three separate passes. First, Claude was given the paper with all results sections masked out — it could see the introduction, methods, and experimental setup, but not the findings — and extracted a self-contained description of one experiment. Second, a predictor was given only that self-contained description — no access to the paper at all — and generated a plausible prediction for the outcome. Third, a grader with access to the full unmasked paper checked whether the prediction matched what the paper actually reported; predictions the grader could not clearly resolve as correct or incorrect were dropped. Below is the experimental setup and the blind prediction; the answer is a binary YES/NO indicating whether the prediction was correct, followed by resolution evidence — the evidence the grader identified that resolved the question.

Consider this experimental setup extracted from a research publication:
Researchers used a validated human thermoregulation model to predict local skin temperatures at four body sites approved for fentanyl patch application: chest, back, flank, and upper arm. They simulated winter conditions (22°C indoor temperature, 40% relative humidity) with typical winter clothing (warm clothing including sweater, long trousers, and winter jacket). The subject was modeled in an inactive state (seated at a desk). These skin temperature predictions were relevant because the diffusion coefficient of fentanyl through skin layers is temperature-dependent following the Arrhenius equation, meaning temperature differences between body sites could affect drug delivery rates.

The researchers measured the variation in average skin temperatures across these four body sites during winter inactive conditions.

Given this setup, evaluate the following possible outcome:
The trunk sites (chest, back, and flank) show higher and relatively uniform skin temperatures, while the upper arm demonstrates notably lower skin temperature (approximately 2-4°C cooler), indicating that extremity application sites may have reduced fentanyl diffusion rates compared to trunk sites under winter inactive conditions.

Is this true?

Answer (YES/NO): NO